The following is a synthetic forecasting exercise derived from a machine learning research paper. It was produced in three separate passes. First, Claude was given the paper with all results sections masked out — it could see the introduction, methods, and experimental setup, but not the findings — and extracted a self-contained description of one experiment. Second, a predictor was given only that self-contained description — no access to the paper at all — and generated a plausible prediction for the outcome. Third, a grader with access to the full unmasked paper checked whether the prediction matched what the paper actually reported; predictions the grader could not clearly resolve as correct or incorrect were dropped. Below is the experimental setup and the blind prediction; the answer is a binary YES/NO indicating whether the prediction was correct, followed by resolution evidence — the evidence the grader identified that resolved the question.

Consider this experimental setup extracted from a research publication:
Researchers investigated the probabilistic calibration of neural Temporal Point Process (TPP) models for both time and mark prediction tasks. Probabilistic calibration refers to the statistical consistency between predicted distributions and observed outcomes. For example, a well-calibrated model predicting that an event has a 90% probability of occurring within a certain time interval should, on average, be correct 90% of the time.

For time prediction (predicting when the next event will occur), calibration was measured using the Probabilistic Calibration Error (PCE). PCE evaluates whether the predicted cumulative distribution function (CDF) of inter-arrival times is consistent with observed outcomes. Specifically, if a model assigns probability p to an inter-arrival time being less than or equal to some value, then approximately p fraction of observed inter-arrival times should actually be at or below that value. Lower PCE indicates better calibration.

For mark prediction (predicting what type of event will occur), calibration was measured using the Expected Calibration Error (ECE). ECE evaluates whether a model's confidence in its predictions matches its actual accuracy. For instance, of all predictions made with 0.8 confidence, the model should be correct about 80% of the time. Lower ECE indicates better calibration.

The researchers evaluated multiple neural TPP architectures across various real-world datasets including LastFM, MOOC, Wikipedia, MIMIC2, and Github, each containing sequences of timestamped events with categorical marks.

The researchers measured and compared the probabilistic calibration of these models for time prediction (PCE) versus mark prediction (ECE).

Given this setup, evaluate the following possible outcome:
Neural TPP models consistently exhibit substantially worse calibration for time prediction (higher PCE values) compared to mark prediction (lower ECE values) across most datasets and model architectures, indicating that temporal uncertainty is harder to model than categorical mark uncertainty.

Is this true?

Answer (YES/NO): NO